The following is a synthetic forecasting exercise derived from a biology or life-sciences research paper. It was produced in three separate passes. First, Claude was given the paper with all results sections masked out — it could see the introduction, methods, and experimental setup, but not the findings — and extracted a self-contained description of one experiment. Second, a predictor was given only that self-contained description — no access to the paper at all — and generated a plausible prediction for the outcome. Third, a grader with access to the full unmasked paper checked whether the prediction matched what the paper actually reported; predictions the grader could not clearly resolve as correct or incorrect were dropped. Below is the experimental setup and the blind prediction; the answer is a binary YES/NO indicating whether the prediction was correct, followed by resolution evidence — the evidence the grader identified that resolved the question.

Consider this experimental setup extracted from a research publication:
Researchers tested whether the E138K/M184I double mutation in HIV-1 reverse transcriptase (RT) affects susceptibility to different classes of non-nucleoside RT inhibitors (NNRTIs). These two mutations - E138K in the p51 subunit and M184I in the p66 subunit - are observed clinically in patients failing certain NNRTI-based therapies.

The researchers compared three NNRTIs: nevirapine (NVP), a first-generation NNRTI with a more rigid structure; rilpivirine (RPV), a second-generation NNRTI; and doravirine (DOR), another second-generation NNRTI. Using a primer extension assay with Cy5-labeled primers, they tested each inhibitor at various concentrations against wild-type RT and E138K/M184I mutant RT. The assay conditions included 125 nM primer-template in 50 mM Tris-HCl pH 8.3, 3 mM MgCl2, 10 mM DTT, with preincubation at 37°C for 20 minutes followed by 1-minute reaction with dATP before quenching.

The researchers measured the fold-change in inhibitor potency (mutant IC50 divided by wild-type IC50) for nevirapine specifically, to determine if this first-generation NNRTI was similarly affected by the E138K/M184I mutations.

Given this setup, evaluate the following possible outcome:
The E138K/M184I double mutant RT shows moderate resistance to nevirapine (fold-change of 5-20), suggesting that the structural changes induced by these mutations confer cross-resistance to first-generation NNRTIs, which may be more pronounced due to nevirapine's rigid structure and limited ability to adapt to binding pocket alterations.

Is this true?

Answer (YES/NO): NO